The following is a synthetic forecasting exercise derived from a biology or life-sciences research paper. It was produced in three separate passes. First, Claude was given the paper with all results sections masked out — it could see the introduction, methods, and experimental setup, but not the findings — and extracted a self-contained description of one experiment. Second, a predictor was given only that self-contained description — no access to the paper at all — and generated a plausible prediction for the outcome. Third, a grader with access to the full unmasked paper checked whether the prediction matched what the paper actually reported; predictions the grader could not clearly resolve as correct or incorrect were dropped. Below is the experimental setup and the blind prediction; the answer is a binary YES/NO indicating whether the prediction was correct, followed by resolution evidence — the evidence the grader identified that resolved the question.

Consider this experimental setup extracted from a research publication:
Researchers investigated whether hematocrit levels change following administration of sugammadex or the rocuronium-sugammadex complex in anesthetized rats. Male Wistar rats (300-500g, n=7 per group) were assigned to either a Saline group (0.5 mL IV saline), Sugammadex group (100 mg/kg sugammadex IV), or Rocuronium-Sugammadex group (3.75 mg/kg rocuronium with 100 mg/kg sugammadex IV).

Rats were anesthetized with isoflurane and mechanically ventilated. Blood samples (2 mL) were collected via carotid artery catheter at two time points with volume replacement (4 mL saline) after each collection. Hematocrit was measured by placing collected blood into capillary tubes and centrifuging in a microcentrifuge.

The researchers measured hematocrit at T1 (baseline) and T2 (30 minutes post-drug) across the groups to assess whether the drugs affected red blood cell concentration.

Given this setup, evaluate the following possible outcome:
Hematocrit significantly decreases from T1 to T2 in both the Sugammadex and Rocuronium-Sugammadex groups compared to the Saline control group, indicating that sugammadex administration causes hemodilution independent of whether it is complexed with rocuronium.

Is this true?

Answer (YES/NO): NO